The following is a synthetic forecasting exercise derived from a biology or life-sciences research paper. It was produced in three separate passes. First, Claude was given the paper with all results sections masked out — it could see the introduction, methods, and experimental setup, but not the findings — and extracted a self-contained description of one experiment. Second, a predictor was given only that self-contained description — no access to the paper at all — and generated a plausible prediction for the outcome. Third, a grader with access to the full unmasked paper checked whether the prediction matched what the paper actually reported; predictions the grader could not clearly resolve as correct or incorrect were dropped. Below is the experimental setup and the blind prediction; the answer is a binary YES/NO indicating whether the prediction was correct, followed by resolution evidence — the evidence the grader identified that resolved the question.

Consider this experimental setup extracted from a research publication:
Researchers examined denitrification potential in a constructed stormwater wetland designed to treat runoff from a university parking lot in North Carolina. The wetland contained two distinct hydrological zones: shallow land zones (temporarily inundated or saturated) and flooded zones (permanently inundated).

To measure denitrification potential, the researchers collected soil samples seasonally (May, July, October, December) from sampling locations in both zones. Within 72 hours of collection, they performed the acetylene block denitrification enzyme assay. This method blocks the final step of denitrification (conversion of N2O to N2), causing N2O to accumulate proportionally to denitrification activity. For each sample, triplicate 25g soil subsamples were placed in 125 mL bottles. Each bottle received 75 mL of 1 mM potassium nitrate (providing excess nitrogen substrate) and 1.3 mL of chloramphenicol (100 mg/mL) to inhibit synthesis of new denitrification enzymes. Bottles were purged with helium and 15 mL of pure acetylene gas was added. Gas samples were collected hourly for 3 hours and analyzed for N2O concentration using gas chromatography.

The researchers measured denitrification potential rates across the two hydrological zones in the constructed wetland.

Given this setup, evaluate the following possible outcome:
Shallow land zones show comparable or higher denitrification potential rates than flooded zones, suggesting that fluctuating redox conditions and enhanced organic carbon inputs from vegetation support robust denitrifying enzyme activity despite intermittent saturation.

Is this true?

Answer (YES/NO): YES